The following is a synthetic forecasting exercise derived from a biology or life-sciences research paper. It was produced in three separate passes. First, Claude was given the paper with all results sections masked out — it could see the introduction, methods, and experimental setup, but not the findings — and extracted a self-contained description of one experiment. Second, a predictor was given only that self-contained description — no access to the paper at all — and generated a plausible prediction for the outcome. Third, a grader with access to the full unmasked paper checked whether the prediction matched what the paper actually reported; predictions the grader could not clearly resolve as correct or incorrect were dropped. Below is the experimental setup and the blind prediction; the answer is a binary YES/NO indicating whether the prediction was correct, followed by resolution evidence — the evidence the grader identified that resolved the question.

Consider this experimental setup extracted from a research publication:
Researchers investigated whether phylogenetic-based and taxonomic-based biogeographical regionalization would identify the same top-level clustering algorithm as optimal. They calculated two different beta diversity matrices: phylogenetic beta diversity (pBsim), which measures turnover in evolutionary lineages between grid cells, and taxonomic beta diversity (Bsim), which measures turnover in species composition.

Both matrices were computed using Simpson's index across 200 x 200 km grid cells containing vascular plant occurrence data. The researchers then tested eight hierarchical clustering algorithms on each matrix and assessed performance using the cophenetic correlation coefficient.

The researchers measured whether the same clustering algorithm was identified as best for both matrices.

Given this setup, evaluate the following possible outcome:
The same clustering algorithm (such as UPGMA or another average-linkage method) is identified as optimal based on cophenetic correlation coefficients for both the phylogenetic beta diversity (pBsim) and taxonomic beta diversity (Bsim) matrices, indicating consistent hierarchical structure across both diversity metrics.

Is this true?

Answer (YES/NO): YES